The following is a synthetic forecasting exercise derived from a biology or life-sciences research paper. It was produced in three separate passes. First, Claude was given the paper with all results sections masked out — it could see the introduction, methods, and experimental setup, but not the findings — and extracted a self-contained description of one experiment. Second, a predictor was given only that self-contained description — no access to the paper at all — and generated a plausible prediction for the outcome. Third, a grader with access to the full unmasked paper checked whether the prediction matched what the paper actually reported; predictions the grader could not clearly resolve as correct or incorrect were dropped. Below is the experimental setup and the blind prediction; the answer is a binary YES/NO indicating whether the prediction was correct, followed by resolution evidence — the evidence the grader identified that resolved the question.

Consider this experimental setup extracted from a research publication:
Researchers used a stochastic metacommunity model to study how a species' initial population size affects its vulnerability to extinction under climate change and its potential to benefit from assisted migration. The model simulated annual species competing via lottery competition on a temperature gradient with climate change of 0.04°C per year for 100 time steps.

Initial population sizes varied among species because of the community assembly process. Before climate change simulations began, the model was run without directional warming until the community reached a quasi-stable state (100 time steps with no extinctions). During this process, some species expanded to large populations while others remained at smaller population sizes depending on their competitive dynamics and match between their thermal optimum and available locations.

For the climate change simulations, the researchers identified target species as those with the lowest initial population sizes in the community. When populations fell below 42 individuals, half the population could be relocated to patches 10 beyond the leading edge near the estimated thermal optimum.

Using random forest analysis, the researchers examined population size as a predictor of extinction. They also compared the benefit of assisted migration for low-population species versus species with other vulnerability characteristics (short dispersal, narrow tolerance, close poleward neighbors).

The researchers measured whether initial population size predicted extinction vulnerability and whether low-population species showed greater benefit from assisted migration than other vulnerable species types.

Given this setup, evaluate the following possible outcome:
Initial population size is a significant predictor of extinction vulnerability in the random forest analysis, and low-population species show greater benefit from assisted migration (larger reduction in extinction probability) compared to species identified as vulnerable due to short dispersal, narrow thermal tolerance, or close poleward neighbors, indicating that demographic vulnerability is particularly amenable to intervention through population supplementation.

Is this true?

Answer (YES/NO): NO